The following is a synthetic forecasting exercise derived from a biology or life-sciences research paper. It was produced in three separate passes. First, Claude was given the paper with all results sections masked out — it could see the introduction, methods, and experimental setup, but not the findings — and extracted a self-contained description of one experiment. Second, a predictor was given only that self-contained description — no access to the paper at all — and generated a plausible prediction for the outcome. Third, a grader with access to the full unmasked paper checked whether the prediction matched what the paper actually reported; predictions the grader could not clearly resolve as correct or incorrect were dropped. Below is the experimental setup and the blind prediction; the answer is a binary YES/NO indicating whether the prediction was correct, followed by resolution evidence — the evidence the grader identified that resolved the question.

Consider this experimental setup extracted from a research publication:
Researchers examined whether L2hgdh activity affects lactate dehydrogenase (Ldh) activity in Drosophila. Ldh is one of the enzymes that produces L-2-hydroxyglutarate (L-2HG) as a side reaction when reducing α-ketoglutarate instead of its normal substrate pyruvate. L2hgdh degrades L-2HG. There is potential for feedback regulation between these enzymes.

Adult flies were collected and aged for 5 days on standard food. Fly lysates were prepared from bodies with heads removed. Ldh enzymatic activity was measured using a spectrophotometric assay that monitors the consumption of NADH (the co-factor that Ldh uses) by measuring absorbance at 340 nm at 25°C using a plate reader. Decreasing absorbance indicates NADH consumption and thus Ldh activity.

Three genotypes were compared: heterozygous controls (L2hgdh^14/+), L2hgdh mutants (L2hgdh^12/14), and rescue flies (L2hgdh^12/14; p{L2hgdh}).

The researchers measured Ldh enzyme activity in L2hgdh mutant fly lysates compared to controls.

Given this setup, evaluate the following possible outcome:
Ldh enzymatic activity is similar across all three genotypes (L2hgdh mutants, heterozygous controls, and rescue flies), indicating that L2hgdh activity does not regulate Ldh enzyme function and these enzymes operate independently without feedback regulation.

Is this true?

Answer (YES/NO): YES